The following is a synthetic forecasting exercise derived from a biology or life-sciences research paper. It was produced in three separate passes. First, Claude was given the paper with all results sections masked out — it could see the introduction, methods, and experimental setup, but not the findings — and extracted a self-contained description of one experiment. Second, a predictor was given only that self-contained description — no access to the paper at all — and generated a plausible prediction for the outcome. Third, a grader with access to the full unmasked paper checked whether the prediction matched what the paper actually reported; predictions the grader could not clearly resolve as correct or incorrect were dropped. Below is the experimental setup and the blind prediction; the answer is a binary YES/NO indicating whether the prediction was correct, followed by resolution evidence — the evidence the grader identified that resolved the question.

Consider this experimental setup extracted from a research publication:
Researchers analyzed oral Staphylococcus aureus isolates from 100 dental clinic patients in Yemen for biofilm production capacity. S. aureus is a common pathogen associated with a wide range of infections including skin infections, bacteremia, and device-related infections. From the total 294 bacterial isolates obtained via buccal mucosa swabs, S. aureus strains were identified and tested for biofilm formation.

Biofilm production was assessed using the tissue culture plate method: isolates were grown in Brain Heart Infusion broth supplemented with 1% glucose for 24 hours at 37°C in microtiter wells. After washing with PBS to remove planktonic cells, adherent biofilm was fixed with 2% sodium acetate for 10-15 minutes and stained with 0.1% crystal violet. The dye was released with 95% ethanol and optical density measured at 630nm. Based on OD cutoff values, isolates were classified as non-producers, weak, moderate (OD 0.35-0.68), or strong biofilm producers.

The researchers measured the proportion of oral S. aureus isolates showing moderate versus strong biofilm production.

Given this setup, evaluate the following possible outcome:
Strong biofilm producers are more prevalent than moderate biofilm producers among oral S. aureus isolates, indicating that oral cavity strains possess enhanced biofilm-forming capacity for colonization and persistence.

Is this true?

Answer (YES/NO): NO